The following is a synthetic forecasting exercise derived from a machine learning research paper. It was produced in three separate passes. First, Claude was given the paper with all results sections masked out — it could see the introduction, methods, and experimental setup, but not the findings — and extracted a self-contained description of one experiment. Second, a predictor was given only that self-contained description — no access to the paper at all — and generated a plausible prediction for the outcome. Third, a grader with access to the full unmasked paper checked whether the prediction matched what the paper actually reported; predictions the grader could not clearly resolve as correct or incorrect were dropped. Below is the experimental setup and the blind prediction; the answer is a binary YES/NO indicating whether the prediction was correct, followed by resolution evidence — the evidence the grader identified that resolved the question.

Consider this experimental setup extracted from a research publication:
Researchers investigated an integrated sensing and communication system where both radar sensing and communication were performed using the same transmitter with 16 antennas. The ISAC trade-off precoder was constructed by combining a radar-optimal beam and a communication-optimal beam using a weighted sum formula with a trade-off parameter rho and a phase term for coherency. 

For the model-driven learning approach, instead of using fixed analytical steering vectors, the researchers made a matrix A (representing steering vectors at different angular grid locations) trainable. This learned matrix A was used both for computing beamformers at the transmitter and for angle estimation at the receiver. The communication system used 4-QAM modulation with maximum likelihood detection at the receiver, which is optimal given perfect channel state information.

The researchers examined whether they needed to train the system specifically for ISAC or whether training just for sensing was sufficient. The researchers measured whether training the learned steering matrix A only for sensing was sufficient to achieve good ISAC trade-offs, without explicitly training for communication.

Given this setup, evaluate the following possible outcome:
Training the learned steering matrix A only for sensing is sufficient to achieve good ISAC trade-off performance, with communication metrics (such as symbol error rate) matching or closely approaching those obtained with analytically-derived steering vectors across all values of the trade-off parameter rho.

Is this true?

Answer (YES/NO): YES